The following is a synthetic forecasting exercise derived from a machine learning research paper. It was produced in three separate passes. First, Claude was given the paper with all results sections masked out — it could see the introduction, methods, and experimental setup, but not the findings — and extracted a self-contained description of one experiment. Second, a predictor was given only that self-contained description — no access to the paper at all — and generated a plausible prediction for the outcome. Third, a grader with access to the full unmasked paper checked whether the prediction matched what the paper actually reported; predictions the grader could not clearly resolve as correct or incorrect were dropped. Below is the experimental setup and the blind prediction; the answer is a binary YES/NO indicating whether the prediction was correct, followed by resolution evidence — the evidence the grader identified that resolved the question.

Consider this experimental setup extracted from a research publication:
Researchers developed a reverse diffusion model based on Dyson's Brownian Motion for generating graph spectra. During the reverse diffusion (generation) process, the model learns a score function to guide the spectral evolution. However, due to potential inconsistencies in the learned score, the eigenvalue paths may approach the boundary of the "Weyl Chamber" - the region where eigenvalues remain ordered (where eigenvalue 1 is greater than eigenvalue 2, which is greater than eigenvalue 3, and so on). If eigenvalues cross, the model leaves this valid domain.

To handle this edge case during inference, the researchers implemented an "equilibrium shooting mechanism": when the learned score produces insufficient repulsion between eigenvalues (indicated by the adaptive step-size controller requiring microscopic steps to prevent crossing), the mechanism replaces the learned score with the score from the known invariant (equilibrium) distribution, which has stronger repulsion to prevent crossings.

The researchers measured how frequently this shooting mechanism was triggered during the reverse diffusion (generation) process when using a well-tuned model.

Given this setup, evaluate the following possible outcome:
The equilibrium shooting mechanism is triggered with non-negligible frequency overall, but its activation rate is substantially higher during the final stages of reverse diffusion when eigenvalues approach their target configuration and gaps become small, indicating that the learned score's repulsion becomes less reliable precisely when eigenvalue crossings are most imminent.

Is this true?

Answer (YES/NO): NO